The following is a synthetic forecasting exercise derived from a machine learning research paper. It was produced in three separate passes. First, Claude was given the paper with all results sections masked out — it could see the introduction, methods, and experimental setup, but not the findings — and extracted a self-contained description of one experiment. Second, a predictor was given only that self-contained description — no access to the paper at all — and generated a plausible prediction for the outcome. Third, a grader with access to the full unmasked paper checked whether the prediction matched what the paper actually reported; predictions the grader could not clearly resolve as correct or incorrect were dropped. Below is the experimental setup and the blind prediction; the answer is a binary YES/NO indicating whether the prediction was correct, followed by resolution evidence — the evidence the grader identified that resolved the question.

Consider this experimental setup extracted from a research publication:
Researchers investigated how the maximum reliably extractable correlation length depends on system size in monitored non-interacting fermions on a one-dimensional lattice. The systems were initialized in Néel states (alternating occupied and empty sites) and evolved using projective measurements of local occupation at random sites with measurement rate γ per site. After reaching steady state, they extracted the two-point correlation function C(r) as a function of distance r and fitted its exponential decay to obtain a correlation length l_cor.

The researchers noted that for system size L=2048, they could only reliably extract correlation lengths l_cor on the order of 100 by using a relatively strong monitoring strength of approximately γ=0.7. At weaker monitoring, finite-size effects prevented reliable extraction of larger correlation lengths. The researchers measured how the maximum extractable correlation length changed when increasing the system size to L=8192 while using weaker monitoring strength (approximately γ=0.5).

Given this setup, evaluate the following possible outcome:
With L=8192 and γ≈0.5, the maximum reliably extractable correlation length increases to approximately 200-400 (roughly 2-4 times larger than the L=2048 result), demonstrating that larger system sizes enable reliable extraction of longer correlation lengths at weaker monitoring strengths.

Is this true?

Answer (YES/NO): NO